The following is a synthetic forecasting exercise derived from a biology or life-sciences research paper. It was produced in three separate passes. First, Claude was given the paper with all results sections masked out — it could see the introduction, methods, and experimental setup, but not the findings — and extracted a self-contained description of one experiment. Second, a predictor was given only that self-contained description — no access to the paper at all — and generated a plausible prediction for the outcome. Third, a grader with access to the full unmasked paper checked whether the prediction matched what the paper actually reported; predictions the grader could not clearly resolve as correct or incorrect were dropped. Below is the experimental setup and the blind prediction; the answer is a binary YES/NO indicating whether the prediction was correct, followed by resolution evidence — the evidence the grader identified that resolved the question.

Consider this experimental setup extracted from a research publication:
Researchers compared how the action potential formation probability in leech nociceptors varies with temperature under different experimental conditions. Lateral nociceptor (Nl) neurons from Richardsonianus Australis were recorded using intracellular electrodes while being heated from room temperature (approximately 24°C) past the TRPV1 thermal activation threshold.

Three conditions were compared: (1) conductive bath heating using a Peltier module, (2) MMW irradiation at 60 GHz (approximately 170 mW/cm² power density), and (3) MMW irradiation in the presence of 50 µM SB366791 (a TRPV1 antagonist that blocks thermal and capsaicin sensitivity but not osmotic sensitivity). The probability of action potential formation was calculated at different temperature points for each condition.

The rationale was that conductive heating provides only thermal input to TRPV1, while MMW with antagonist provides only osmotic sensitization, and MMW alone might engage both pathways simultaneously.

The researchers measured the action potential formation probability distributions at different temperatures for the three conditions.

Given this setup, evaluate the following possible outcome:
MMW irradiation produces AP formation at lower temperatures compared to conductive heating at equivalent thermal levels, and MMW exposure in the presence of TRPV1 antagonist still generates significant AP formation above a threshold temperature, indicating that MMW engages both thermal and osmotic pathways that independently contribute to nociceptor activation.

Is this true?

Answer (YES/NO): YES